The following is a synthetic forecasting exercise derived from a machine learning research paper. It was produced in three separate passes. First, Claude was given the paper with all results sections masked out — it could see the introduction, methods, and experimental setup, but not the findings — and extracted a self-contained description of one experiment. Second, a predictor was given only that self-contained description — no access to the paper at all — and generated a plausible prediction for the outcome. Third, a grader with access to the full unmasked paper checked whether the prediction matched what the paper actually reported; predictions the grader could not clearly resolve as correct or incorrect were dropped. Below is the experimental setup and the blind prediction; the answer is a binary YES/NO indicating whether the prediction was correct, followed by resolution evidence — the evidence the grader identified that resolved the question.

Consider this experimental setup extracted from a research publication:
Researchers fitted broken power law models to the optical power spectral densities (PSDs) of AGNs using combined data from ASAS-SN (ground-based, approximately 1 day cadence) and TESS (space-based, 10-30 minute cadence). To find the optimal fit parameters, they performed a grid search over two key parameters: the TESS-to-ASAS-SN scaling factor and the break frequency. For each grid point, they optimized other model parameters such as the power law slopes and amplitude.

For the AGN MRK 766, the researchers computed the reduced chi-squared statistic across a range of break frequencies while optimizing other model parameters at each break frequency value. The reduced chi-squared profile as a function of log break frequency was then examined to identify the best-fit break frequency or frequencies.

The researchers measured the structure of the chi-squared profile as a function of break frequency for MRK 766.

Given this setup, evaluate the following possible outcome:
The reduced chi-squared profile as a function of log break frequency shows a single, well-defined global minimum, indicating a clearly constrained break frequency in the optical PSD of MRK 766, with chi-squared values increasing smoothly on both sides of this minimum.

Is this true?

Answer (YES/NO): NO